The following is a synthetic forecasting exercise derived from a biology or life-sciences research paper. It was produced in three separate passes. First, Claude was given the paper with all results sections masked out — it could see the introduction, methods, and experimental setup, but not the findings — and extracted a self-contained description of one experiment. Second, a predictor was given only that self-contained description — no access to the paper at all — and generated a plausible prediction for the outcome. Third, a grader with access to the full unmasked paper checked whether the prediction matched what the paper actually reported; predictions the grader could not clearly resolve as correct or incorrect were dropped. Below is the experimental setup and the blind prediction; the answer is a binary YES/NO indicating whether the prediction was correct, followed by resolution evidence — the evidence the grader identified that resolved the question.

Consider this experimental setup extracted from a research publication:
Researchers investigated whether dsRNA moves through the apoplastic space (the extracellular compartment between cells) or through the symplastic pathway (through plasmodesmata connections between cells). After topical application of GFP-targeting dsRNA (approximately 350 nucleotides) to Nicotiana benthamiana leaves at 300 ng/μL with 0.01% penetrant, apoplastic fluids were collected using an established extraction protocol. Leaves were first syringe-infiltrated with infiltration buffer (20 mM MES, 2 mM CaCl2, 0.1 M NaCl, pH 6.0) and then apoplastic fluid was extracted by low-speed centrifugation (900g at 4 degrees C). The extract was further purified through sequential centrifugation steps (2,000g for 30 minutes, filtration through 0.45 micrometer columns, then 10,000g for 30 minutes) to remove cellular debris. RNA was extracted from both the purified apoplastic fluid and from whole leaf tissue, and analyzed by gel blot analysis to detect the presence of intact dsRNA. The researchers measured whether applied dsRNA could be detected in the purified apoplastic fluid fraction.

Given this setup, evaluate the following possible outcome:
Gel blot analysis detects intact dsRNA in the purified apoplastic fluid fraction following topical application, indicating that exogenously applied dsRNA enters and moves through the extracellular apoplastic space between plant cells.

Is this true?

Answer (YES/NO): YES